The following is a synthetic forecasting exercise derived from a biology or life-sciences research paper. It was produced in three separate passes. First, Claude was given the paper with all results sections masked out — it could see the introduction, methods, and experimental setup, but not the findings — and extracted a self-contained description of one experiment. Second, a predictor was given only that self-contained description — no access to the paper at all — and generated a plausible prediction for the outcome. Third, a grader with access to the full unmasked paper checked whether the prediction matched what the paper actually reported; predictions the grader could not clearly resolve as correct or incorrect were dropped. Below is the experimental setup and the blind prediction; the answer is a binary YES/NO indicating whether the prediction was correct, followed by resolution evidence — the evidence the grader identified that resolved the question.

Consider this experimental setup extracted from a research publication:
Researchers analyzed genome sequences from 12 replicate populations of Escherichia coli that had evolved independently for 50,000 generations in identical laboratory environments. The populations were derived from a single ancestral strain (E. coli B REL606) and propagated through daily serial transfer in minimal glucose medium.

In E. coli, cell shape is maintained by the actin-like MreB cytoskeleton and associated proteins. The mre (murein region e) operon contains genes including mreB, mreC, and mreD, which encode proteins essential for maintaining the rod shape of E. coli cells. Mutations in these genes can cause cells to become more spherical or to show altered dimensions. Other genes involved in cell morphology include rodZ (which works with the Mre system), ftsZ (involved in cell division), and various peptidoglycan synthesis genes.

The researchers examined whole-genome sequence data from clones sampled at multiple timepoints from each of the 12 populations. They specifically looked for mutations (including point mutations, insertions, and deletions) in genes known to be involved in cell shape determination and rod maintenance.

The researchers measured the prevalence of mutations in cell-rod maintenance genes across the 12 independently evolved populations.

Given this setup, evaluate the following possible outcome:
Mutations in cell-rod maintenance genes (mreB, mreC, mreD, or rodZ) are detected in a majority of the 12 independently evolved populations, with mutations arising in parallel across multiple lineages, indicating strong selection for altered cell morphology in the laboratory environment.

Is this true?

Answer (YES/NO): YES